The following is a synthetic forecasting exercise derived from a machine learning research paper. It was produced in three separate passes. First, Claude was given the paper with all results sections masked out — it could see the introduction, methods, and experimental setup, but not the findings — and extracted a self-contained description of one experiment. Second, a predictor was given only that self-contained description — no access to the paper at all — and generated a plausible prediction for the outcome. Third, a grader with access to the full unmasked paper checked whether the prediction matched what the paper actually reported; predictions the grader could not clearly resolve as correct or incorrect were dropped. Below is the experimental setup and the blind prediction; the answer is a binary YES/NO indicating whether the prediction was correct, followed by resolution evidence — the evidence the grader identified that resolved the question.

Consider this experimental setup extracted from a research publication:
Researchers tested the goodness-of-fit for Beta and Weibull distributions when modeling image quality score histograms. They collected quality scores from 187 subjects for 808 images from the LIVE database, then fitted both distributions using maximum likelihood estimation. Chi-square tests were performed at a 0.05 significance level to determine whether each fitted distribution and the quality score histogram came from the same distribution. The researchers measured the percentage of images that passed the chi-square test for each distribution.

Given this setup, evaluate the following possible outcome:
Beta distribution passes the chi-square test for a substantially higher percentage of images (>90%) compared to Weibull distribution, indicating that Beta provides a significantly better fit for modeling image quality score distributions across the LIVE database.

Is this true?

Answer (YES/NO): NO